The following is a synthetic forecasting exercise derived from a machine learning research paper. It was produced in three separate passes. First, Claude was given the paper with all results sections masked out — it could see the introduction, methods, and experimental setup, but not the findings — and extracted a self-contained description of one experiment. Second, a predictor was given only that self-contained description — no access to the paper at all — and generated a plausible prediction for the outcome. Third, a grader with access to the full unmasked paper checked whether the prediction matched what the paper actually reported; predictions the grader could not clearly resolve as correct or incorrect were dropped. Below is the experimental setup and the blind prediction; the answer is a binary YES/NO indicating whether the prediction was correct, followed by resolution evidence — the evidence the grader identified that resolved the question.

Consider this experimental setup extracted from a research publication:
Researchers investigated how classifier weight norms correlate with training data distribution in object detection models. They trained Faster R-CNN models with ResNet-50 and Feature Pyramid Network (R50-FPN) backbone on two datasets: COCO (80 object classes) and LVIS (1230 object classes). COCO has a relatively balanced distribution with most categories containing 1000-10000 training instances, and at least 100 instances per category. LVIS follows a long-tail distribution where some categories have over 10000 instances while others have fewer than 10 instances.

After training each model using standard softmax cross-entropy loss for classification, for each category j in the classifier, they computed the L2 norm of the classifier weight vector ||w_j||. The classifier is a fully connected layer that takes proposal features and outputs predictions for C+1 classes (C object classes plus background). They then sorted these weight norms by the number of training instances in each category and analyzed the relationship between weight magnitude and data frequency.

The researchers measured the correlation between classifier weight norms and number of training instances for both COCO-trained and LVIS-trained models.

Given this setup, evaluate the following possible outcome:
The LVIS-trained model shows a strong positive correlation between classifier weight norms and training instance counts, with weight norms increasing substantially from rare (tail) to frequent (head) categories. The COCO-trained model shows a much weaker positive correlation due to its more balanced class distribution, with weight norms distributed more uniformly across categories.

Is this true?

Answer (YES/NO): YES